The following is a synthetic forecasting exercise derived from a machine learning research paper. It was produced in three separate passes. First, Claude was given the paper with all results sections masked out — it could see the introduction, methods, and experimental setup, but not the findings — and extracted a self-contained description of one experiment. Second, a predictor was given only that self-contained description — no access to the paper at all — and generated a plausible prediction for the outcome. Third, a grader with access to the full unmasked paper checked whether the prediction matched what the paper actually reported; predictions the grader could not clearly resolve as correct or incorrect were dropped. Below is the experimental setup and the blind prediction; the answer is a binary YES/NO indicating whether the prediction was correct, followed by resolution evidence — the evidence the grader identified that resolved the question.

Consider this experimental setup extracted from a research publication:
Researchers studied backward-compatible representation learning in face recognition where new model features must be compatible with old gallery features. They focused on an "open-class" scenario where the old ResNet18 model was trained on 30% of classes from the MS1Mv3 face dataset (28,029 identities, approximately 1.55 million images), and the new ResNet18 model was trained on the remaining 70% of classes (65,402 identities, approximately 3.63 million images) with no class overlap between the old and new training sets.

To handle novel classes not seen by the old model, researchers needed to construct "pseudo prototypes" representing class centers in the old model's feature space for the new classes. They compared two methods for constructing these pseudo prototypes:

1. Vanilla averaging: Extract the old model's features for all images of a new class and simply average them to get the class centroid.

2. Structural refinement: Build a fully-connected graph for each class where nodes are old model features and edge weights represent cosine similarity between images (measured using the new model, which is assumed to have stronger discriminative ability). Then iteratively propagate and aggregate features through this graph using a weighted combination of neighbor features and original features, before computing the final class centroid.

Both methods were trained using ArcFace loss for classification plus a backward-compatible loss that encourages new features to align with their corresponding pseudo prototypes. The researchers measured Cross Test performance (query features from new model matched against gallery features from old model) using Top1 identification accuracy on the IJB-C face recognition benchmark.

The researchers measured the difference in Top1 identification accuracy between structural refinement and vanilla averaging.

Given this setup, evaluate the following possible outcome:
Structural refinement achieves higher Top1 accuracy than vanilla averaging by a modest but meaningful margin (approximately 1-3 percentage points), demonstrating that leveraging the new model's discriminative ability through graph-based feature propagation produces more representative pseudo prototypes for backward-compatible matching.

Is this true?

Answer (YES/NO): NO